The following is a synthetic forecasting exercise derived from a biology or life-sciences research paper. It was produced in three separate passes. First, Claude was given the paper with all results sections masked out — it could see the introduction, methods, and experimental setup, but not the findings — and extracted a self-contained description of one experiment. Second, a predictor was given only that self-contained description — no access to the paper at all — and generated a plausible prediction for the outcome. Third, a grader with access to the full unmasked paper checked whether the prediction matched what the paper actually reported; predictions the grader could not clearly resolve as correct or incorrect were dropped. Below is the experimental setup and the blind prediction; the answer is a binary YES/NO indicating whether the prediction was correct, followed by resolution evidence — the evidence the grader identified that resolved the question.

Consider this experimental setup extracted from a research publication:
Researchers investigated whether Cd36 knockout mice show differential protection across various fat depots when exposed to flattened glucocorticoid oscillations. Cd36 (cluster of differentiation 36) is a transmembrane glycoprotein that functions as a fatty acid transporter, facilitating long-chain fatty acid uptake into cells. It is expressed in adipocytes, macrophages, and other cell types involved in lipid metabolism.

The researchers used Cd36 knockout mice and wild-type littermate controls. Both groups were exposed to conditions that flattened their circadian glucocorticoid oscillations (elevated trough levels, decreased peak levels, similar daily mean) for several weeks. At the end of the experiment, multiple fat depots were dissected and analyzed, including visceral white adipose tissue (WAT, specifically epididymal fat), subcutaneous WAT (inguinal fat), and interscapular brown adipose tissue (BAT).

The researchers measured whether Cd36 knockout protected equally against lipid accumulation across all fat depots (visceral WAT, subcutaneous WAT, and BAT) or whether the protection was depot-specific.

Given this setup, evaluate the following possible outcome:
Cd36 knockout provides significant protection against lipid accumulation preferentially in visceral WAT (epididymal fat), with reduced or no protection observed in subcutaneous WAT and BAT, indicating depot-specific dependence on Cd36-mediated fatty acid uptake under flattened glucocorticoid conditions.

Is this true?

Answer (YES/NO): NO